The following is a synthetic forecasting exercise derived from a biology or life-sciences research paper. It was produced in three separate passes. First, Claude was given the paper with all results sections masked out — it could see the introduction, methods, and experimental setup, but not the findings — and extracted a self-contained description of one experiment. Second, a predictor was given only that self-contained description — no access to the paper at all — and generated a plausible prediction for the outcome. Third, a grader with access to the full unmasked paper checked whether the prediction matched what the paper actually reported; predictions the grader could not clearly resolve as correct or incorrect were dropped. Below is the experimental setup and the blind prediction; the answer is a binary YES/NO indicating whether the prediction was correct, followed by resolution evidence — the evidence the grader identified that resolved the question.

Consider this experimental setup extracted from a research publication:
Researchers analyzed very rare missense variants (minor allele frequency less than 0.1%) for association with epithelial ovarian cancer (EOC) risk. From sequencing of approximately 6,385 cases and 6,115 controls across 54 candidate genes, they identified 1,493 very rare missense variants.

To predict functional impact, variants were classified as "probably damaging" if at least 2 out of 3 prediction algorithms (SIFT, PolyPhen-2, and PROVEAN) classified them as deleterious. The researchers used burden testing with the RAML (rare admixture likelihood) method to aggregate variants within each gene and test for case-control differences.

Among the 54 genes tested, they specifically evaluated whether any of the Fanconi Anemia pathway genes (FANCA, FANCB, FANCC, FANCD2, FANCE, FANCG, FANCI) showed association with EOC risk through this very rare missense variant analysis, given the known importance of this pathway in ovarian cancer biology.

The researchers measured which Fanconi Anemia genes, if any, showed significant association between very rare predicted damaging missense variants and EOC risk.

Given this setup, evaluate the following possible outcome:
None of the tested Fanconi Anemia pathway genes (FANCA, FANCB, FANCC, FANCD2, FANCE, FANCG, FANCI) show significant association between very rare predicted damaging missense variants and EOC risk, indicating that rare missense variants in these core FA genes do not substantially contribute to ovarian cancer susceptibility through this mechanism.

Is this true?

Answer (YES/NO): NO